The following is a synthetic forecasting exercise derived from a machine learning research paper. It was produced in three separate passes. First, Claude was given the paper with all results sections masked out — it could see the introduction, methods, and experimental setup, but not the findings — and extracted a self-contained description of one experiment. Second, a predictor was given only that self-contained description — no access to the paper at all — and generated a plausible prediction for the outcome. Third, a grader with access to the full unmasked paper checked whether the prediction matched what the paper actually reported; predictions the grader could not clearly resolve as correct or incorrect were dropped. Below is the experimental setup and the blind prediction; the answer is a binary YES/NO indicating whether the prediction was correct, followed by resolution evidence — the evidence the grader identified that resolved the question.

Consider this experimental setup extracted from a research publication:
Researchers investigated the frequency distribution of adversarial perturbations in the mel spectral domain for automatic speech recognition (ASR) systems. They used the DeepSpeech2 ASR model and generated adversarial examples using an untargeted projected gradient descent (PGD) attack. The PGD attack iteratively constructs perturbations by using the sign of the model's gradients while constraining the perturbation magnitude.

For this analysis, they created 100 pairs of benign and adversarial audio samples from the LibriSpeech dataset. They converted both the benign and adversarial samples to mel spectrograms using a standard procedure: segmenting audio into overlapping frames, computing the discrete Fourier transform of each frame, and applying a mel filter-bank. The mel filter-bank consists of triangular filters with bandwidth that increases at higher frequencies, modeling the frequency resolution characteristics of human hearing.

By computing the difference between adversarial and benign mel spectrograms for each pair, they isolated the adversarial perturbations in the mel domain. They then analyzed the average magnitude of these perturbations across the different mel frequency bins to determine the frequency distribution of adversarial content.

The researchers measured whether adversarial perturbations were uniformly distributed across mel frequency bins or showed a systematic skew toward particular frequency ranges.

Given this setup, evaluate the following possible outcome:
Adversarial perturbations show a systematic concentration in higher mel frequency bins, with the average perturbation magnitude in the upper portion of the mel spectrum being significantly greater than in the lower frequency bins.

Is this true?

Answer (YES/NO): NO